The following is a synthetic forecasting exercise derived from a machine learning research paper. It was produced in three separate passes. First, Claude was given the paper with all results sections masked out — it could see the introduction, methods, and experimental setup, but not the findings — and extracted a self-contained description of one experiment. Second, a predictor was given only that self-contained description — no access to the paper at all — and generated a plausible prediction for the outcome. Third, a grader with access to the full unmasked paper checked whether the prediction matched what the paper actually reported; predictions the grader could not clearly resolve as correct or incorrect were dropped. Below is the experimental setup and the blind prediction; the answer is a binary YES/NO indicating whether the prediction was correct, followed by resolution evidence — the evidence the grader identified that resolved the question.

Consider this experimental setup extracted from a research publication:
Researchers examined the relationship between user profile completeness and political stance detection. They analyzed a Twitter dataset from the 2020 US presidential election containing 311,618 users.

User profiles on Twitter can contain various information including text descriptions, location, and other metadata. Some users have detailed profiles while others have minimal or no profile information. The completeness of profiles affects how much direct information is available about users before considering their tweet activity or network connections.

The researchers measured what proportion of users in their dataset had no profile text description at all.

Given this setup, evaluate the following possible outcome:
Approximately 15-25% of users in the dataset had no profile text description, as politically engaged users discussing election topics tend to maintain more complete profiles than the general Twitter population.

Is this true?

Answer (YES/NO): YES